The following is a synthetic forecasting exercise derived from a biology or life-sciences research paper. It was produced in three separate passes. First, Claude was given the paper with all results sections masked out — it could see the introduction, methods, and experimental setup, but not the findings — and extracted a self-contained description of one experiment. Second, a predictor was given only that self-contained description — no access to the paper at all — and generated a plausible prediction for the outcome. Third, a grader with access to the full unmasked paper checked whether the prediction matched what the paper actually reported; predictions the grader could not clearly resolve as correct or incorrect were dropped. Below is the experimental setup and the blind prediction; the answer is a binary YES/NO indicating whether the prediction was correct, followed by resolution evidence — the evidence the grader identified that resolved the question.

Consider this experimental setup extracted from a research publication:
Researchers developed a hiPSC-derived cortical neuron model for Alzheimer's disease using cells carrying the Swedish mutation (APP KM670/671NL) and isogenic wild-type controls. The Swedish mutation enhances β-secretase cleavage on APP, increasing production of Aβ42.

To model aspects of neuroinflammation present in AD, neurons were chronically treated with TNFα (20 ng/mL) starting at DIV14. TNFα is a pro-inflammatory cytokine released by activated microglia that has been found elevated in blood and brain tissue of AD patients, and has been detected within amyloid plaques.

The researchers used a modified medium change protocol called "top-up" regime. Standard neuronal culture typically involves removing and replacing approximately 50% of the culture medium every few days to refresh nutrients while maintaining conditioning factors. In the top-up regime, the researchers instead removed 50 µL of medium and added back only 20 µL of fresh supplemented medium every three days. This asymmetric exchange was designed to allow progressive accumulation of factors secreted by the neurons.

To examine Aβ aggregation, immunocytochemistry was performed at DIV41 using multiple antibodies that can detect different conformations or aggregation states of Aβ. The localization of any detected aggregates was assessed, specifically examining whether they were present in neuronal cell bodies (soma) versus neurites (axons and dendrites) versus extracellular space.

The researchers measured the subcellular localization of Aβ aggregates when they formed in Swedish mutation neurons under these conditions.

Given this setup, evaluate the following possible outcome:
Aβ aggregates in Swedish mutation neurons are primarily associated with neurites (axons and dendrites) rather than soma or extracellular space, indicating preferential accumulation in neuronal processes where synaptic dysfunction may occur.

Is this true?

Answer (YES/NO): YES